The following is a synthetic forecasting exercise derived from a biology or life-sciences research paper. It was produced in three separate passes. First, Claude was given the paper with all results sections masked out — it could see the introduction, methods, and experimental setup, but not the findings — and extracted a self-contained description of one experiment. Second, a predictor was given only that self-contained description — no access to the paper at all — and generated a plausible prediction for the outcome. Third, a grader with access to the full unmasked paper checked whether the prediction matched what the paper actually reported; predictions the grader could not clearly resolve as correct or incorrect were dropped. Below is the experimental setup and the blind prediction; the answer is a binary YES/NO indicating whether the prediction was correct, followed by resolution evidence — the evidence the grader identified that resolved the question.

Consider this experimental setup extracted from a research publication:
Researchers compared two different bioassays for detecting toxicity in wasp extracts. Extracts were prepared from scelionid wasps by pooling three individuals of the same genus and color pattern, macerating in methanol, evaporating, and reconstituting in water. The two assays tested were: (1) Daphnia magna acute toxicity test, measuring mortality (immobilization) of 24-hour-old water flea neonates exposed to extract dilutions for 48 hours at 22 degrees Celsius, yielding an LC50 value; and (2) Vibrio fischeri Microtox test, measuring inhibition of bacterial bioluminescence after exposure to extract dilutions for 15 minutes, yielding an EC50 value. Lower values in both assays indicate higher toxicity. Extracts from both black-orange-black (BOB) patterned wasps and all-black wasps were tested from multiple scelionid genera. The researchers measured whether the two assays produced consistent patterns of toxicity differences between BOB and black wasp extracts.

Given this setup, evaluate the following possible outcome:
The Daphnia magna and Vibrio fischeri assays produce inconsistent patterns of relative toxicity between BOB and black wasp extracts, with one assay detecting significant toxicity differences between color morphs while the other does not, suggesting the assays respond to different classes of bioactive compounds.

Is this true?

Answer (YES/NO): YES